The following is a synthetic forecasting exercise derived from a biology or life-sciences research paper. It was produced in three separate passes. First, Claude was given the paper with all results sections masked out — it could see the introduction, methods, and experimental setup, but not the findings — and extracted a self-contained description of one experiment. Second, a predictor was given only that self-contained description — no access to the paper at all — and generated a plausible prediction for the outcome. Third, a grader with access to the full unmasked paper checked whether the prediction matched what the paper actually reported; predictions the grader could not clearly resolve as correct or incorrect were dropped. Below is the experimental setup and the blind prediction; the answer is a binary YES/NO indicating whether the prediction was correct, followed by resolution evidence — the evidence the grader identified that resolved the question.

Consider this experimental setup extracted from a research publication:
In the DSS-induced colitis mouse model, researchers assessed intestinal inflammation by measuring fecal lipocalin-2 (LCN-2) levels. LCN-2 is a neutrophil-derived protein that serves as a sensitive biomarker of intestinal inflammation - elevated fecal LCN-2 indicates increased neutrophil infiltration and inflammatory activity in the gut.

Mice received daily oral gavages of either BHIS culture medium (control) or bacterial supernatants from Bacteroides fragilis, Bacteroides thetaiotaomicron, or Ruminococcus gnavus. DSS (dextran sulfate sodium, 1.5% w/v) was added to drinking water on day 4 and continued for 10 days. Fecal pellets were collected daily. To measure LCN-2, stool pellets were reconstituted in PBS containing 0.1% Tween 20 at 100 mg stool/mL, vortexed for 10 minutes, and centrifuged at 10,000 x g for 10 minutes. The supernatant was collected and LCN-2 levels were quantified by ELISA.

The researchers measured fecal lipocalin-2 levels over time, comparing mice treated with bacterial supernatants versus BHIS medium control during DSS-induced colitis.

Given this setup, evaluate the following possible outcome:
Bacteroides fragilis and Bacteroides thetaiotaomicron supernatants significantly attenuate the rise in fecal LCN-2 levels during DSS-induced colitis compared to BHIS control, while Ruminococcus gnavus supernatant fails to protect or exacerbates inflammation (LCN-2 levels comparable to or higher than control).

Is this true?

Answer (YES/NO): NO